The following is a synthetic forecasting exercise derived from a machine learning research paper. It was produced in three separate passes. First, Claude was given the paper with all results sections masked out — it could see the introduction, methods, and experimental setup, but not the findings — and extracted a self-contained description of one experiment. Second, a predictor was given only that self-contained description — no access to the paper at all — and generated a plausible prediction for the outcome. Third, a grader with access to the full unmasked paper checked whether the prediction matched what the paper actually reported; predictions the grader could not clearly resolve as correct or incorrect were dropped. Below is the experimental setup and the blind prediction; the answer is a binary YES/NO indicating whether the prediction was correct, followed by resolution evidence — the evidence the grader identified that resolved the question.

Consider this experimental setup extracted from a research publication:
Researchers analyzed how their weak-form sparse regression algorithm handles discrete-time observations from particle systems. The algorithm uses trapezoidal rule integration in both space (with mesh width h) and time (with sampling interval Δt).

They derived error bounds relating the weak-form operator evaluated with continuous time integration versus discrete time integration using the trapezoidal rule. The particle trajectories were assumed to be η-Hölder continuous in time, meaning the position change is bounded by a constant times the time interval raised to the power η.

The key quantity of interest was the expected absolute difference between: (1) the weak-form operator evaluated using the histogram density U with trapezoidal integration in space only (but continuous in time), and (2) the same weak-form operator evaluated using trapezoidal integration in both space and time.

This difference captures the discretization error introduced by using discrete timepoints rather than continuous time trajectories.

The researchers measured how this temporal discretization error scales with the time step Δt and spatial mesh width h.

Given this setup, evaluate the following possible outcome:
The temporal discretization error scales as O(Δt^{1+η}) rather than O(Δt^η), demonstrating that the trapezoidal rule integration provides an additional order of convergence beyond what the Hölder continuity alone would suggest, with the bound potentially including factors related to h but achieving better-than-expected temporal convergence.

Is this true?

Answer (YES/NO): NO